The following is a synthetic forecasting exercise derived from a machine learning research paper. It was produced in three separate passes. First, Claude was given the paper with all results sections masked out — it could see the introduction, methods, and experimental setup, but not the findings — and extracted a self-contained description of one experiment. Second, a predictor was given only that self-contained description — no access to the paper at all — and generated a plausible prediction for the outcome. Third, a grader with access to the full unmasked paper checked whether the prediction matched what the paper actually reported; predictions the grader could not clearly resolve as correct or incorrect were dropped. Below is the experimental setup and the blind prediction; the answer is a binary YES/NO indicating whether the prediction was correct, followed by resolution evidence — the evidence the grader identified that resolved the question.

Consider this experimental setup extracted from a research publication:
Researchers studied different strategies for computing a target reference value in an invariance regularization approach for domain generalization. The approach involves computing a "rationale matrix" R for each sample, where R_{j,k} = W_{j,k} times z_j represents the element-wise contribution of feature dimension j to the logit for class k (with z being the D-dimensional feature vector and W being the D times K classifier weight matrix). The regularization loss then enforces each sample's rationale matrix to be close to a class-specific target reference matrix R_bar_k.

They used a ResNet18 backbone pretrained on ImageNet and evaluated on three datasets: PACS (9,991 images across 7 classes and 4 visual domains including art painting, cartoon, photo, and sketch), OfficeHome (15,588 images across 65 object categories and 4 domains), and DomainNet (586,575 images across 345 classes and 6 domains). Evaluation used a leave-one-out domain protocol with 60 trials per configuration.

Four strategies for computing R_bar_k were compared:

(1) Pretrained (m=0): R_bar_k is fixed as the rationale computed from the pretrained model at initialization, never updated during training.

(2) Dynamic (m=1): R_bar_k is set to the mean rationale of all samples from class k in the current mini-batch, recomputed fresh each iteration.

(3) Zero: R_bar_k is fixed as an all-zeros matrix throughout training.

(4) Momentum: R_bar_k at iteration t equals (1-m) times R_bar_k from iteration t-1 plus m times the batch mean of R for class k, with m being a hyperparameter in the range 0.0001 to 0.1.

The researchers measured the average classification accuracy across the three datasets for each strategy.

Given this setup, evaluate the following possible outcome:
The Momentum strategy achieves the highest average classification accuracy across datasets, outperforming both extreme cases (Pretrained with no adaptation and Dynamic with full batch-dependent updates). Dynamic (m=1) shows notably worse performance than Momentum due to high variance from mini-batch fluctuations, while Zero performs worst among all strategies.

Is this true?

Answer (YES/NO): NO